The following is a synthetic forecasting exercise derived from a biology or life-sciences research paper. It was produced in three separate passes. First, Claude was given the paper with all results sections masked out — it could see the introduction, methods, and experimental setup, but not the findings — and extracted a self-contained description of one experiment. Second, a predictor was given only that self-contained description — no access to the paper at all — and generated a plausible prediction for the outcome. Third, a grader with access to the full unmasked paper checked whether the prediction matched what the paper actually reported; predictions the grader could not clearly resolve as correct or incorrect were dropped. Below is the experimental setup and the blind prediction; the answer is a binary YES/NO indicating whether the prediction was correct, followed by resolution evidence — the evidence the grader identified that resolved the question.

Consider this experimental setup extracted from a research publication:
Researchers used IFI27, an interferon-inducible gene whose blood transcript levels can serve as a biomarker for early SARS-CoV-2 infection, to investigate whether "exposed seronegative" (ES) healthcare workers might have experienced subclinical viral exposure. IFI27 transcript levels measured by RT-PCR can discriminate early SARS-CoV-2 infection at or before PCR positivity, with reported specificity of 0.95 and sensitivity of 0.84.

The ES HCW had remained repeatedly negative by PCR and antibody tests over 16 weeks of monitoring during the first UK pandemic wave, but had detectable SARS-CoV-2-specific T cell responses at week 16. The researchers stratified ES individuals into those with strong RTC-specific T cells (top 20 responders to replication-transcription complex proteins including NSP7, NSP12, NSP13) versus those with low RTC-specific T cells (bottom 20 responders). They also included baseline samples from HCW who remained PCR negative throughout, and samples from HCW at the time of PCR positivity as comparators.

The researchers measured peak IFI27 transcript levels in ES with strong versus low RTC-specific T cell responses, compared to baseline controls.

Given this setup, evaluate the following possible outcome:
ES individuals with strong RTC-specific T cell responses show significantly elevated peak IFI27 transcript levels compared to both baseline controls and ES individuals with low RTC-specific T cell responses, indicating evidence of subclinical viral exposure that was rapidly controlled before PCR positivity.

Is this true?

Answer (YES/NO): YES